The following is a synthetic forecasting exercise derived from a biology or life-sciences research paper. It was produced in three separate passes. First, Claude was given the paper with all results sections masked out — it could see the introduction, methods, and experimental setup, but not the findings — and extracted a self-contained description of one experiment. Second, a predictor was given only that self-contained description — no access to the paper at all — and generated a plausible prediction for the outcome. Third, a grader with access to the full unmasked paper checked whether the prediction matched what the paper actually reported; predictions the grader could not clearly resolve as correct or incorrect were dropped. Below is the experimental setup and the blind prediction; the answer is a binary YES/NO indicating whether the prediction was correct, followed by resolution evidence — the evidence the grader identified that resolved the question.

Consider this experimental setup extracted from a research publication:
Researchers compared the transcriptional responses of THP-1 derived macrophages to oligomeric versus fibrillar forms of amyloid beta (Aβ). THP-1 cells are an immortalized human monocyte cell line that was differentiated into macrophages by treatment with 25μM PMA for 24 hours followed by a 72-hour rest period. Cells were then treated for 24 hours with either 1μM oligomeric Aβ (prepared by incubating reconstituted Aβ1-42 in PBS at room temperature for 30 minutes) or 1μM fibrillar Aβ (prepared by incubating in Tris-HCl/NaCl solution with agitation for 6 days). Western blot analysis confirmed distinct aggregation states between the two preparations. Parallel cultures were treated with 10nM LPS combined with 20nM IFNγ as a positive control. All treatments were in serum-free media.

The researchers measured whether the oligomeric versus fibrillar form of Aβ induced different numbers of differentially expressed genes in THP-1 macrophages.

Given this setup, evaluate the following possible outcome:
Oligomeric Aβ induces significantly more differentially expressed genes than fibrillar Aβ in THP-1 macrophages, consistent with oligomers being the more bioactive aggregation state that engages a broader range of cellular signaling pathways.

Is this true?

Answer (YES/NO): NO